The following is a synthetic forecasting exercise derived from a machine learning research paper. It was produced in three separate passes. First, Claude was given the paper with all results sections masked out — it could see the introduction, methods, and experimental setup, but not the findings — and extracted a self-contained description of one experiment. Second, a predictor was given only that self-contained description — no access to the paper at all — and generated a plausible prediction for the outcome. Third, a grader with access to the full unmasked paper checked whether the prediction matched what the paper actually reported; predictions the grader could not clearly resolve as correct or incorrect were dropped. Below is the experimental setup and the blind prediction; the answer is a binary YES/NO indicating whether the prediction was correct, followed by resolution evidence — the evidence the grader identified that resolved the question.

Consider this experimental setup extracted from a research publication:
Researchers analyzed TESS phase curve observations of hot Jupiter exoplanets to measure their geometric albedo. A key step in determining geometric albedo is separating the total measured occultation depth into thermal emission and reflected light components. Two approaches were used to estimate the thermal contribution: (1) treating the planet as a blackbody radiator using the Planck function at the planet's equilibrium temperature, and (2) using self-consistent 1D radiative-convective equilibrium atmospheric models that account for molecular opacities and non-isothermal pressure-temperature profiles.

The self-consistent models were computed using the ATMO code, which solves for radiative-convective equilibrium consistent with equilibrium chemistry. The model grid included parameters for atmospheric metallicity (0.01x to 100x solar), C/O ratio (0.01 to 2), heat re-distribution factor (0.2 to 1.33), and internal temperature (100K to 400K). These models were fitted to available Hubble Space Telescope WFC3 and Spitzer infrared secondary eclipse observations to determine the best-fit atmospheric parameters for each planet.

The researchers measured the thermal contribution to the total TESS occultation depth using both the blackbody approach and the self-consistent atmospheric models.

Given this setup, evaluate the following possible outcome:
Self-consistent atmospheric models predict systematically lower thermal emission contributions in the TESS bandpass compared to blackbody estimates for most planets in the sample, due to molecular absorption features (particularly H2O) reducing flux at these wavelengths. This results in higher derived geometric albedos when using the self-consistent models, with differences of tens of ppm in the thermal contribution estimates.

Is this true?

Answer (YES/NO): NO